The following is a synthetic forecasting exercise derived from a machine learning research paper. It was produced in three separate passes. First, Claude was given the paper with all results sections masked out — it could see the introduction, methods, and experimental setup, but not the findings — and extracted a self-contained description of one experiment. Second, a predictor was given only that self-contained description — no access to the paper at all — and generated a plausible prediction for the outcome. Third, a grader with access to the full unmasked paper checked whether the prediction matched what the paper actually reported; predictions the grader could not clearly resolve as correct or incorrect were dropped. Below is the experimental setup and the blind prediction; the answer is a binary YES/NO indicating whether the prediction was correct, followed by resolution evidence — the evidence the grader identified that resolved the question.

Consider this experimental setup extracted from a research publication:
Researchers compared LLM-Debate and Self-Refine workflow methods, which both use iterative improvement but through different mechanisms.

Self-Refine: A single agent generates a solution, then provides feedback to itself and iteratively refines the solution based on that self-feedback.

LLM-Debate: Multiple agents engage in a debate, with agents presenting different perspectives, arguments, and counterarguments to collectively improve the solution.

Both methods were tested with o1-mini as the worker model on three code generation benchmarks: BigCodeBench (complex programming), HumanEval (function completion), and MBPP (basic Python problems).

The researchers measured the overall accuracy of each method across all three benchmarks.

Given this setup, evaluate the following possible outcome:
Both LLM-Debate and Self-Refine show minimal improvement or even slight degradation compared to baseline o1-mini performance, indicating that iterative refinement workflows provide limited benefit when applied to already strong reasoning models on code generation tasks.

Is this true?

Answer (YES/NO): YES